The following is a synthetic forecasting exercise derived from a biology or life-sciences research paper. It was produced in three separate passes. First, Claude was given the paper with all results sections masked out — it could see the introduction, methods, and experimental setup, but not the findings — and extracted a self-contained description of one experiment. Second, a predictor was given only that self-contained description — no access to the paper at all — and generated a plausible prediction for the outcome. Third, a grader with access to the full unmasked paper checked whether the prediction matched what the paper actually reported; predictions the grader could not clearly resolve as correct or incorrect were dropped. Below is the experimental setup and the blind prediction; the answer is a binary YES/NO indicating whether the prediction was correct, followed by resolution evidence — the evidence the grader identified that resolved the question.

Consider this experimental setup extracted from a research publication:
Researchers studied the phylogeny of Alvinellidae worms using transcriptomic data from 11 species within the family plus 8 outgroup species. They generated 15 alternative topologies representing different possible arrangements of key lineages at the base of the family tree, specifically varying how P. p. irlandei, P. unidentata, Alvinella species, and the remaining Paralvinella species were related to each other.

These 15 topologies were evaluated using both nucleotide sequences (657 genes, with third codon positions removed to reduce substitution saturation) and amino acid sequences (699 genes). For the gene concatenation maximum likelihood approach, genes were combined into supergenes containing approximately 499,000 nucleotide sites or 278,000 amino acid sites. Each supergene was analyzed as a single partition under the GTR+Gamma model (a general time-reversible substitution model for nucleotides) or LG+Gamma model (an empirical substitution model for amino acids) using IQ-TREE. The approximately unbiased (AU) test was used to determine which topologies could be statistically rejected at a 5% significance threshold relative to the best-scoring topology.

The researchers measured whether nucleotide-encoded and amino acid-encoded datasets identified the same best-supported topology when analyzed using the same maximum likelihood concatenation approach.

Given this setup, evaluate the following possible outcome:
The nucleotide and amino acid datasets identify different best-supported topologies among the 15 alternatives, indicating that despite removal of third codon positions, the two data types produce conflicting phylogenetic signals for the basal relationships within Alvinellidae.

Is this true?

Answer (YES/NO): NO